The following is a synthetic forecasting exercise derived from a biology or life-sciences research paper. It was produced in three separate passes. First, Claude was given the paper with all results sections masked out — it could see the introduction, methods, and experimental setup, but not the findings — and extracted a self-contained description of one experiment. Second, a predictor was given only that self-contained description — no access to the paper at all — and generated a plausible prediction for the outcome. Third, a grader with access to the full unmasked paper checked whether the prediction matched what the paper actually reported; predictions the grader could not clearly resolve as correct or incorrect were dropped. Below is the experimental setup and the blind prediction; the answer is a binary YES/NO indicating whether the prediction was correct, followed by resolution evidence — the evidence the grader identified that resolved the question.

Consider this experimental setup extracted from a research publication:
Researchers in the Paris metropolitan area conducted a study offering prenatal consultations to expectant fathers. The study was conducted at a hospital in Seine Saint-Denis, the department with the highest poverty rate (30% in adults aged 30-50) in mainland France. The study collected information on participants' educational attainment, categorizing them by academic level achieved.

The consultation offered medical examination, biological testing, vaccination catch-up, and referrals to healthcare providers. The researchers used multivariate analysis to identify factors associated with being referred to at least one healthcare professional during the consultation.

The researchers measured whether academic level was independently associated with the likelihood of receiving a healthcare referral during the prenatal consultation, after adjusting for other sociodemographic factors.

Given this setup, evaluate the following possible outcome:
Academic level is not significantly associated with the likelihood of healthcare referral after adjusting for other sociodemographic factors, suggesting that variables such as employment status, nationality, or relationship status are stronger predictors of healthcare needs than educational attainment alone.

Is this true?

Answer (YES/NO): NO